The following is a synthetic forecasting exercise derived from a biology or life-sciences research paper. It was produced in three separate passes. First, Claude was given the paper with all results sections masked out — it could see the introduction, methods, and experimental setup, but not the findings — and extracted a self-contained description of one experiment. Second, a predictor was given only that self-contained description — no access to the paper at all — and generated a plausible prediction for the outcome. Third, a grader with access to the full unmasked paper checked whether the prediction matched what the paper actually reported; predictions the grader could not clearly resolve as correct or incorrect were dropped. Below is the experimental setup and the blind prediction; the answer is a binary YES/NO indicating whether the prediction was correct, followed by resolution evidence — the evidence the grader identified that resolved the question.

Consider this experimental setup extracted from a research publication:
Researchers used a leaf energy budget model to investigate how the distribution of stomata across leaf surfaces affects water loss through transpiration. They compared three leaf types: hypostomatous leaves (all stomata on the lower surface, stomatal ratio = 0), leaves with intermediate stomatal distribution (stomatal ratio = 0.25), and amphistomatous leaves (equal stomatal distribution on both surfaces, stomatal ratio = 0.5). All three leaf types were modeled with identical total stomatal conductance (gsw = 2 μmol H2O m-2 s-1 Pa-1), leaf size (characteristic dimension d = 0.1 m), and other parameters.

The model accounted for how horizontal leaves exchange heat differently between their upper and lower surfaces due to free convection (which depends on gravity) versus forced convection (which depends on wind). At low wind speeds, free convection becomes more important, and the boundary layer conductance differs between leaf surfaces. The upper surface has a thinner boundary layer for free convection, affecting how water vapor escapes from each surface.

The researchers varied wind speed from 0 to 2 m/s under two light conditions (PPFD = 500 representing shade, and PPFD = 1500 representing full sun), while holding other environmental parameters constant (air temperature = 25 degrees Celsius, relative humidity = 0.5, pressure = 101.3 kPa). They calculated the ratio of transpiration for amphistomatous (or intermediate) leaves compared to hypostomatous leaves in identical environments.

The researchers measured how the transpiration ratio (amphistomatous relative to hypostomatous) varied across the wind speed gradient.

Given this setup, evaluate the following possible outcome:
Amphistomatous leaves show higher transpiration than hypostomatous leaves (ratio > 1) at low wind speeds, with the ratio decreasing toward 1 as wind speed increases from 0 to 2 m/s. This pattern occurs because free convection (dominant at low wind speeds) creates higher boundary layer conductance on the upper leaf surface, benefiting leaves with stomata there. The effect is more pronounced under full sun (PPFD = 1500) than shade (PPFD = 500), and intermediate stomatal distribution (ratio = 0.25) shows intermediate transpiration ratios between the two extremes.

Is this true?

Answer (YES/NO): NO